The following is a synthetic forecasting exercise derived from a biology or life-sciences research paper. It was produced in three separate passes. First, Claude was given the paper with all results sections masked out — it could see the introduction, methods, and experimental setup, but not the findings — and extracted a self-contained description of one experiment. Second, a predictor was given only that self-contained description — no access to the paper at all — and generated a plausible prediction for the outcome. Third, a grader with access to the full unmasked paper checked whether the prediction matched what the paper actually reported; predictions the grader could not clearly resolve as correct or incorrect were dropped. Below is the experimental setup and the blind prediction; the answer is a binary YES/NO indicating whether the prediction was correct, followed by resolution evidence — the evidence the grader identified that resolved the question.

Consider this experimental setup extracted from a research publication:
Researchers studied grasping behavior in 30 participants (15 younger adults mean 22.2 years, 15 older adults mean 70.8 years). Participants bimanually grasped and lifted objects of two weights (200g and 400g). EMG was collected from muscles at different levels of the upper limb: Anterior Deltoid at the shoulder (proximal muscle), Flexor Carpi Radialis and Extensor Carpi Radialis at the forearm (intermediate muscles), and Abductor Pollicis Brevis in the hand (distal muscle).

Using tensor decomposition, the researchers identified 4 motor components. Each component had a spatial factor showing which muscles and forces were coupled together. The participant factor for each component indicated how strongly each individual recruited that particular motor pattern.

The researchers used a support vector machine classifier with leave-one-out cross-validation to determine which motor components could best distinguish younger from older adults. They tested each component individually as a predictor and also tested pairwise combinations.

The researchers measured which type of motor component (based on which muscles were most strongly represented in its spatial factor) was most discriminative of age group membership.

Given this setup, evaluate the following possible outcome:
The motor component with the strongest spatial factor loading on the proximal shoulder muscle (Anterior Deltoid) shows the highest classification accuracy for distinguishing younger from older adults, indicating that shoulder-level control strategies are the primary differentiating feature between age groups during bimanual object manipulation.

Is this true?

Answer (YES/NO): NO